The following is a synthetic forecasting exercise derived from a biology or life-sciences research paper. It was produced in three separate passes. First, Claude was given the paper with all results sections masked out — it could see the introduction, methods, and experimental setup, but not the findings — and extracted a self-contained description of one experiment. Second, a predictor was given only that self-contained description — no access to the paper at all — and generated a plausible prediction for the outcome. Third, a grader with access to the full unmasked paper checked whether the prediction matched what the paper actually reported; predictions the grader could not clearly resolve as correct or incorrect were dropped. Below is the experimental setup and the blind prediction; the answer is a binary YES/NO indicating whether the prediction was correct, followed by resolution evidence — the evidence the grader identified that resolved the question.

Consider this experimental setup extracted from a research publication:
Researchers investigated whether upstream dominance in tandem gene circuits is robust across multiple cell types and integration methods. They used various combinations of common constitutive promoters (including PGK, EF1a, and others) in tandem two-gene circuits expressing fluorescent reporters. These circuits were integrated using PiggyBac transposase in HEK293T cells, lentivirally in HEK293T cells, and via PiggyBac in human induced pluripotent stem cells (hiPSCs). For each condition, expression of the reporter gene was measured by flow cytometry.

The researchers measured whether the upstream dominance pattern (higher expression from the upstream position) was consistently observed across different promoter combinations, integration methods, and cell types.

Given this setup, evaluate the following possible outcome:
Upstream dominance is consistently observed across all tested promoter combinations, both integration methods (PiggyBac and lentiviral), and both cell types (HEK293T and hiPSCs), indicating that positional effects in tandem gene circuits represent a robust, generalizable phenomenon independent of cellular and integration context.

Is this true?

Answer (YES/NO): YES